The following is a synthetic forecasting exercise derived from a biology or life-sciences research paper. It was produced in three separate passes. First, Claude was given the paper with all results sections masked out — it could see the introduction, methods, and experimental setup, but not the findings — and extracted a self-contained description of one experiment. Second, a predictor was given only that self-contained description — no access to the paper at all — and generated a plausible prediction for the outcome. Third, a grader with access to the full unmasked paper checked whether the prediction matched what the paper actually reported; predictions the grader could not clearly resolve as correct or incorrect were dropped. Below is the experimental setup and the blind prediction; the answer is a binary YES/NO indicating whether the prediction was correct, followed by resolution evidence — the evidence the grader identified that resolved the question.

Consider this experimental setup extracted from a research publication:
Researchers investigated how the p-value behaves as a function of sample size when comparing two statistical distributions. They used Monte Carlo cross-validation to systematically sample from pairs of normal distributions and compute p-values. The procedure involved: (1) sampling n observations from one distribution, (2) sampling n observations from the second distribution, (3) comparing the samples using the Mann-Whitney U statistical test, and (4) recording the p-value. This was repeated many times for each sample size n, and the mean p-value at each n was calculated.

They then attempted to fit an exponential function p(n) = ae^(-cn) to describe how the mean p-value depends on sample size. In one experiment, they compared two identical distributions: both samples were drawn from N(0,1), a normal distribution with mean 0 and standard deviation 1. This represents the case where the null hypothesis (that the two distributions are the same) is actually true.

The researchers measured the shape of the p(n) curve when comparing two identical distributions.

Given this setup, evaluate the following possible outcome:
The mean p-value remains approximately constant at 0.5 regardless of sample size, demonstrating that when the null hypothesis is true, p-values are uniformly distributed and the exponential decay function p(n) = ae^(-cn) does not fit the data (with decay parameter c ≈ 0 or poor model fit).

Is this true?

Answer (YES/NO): YES